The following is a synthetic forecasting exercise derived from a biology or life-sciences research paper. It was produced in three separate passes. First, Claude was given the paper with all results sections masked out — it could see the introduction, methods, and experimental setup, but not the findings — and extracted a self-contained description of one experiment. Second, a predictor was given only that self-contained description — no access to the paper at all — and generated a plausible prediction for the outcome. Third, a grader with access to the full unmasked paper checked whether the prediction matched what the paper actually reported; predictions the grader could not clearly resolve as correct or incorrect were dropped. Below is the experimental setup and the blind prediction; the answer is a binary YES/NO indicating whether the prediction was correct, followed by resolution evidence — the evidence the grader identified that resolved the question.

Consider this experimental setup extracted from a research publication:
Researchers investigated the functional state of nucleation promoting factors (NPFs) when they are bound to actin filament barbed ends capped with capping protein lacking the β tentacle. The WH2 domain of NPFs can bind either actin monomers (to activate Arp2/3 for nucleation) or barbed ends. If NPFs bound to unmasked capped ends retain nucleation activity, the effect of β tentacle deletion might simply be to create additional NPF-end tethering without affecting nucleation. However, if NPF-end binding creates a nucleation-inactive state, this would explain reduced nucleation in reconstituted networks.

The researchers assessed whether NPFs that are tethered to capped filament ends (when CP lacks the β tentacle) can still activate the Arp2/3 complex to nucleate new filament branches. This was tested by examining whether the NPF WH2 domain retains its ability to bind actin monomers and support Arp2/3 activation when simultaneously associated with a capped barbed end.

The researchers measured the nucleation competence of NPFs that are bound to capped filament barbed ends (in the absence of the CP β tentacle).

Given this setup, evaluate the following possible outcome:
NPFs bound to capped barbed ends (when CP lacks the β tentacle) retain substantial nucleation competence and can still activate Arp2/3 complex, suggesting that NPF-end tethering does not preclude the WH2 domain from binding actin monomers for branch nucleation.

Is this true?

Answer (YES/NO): NO